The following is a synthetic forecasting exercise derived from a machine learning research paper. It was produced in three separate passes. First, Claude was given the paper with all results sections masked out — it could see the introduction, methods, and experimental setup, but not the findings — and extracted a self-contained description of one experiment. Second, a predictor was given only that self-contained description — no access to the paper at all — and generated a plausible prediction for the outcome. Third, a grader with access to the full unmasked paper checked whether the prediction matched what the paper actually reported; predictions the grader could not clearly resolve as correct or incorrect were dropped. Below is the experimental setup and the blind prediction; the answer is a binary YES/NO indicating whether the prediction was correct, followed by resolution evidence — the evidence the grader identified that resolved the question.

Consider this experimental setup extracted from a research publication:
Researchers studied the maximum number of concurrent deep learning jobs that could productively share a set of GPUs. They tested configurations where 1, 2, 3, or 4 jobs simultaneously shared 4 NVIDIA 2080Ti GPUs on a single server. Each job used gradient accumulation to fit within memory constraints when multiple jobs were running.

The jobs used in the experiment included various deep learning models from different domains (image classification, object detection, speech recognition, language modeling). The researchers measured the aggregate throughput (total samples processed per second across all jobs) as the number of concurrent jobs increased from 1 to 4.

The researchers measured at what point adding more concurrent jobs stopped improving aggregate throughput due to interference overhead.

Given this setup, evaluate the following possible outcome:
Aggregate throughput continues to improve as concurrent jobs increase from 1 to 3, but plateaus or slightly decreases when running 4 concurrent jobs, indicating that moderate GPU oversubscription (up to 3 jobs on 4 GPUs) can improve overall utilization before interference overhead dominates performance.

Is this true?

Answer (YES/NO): NO